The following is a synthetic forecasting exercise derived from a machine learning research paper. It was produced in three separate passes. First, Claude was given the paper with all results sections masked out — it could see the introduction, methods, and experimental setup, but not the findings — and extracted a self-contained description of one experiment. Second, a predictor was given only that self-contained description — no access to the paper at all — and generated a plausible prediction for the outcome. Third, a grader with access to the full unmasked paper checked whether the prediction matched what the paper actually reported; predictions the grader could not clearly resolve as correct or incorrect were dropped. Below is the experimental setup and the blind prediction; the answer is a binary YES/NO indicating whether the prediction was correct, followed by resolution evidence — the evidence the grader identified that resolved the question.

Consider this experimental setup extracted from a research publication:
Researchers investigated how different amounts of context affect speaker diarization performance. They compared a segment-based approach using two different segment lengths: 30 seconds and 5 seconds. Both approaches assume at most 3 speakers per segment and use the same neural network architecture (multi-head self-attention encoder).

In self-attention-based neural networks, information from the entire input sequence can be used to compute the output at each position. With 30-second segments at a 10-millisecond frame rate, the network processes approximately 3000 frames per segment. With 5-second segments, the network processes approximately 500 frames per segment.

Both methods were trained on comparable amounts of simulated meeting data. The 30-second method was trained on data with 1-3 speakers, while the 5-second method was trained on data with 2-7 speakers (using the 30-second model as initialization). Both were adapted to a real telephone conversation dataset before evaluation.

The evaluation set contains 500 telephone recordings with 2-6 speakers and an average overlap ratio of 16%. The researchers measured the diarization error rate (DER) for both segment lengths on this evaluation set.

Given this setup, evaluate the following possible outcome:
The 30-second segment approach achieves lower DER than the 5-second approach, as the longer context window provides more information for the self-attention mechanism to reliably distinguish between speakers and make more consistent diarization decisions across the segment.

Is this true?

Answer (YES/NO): YES